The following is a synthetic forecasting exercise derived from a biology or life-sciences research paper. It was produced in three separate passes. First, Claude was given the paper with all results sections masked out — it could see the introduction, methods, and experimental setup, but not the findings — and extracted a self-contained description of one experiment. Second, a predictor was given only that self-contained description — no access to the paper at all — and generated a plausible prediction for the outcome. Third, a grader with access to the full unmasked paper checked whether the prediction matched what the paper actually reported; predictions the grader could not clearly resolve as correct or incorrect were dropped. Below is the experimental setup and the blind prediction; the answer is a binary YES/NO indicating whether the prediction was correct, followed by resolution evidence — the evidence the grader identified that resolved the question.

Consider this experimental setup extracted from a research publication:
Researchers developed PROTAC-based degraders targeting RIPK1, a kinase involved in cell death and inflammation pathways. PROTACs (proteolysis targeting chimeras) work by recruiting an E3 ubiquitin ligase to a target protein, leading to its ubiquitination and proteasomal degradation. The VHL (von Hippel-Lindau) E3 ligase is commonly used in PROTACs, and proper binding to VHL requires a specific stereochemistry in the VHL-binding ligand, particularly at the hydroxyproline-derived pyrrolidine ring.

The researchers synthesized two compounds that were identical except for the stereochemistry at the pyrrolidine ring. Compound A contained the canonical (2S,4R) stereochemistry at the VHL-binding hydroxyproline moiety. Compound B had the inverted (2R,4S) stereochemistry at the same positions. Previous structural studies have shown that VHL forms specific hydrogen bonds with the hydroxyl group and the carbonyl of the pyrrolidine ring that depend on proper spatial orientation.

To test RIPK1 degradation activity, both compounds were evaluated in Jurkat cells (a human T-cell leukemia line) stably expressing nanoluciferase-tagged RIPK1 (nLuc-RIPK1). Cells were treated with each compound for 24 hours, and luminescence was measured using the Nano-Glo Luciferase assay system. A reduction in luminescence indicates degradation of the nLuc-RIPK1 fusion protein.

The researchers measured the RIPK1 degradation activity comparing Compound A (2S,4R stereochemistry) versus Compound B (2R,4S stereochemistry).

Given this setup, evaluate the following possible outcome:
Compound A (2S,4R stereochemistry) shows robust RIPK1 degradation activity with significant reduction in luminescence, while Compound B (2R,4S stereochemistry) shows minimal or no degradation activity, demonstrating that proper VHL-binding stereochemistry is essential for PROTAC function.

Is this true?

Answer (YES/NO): YES